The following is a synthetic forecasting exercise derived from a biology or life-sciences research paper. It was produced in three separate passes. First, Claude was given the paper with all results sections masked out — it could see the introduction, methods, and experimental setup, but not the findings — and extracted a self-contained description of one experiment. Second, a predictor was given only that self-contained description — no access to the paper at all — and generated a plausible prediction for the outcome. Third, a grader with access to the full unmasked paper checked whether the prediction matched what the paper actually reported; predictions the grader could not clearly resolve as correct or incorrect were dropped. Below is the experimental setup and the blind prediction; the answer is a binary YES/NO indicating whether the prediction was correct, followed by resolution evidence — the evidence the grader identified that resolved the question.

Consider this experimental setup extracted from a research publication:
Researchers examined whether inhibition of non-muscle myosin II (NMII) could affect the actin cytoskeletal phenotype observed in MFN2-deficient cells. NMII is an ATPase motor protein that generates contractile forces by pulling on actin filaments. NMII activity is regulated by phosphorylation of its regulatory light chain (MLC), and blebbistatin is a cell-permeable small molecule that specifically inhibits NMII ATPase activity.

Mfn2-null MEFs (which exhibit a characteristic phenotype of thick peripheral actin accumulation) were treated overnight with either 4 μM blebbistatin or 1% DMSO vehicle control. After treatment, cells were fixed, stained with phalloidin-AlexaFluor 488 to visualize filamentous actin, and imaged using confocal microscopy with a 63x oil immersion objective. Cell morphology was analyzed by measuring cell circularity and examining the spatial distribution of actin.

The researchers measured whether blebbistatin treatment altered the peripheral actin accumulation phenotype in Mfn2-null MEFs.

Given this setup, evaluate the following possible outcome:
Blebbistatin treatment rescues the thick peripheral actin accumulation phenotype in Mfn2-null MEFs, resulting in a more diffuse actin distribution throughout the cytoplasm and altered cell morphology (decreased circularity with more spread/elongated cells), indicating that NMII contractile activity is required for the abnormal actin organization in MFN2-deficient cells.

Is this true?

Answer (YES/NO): YES